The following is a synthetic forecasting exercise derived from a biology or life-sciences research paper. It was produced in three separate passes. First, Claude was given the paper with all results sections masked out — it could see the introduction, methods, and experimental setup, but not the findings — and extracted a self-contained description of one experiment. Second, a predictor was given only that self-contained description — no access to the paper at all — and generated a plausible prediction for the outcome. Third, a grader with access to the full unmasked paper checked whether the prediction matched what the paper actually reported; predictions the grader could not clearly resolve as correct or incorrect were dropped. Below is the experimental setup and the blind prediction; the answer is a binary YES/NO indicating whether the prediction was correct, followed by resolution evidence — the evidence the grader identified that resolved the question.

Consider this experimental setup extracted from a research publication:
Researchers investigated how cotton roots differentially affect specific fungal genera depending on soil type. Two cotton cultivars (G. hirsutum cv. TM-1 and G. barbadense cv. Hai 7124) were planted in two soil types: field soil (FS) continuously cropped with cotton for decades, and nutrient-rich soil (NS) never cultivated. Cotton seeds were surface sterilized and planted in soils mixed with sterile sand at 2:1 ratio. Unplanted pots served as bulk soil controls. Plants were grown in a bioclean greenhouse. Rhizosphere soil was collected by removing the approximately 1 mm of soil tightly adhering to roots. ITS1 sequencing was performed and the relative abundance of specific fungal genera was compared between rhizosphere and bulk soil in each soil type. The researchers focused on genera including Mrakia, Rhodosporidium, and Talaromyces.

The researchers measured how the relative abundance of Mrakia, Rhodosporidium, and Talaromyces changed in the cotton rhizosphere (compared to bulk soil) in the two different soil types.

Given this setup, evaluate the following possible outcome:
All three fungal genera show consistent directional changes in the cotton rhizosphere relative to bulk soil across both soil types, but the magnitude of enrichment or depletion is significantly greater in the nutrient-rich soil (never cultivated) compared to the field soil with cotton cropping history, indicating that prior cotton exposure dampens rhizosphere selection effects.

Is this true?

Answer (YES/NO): NO